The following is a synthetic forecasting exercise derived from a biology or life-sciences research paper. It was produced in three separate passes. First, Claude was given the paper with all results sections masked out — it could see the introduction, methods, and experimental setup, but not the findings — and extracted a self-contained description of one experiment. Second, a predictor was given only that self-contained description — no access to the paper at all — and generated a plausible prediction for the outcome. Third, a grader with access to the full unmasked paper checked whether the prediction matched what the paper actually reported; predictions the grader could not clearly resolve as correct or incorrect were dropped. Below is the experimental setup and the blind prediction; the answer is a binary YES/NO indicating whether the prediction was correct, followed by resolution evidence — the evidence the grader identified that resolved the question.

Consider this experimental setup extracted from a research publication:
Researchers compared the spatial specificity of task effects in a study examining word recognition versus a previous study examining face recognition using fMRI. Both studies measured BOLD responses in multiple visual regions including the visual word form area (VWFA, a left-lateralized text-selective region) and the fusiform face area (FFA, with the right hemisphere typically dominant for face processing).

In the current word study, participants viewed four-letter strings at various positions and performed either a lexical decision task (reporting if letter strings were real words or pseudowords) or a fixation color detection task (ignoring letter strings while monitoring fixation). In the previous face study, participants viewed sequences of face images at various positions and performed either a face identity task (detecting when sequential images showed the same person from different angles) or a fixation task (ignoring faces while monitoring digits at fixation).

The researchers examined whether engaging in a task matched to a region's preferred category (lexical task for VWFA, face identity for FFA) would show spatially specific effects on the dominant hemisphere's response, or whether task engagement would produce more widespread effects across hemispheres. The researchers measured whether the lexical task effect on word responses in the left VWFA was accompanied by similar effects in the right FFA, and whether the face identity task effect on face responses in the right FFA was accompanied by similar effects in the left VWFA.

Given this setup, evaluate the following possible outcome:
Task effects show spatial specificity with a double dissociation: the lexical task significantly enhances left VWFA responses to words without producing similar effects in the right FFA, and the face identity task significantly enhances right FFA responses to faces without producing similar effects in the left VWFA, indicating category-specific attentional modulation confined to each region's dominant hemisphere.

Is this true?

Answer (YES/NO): NO